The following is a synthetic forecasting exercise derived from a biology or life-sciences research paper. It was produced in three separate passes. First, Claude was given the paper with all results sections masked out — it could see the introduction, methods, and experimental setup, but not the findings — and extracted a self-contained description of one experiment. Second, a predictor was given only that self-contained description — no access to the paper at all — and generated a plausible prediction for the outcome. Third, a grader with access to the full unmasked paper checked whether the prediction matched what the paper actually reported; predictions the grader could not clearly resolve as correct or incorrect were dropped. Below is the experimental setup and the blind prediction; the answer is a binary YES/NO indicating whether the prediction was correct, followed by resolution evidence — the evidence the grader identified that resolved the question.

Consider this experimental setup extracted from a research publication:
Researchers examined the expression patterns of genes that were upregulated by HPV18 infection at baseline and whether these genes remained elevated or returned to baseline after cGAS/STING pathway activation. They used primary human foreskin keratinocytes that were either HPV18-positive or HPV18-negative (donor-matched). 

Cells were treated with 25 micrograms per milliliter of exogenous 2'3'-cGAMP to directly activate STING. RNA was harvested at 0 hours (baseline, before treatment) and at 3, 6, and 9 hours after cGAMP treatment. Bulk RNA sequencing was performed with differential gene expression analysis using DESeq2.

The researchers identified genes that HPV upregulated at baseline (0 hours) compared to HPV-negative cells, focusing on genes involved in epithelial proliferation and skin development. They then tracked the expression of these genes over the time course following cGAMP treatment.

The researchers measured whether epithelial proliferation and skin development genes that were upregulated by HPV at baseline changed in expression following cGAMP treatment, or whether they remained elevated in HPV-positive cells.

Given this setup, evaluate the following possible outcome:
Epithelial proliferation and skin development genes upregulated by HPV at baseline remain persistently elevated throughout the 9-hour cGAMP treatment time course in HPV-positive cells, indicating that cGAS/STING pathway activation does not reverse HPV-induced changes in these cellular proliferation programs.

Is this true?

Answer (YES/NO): YES